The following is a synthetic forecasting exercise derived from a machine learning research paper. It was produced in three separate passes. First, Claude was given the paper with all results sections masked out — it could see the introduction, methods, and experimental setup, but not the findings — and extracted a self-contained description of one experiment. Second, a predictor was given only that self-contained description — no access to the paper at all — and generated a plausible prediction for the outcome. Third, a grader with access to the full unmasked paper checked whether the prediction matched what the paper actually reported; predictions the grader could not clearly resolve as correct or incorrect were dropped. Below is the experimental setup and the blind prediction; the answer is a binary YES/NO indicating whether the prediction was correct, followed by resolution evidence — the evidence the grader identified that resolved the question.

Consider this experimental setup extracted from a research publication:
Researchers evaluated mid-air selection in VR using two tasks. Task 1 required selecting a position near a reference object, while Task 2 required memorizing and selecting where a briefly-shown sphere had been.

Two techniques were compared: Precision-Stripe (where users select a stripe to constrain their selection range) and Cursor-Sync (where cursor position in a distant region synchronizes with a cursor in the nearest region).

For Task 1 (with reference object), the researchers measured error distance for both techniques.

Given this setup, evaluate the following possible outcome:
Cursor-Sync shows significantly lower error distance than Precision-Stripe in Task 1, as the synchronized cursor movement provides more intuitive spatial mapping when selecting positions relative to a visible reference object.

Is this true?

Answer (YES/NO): NO